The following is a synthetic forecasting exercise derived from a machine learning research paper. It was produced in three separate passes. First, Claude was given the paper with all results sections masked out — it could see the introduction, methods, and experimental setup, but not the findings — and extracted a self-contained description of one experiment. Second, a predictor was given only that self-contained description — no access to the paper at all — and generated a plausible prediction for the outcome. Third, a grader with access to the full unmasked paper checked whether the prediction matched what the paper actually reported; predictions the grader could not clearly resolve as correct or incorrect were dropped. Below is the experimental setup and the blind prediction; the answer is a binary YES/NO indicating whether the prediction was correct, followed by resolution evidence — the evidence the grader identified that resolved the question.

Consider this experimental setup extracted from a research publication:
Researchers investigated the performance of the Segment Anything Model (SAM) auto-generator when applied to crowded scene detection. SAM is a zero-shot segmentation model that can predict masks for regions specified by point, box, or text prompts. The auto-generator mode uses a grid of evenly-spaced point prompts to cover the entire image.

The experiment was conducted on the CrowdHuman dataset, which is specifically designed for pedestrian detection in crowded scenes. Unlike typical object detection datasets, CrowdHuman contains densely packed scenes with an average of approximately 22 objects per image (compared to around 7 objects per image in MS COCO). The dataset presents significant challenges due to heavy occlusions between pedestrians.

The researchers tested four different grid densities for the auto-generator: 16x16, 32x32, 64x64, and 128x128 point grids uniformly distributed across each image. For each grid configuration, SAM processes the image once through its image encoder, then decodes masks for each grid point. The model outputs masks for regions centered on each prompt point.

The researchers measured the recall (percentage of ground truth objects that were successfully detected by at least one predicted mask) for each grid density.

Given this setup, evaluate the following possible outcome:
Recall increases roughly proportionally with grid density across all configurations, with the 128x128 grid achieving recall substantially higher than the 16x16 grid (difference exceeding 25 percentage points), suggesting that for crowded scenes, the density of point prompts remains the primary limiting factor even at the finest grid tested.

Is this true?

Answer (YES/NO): NO